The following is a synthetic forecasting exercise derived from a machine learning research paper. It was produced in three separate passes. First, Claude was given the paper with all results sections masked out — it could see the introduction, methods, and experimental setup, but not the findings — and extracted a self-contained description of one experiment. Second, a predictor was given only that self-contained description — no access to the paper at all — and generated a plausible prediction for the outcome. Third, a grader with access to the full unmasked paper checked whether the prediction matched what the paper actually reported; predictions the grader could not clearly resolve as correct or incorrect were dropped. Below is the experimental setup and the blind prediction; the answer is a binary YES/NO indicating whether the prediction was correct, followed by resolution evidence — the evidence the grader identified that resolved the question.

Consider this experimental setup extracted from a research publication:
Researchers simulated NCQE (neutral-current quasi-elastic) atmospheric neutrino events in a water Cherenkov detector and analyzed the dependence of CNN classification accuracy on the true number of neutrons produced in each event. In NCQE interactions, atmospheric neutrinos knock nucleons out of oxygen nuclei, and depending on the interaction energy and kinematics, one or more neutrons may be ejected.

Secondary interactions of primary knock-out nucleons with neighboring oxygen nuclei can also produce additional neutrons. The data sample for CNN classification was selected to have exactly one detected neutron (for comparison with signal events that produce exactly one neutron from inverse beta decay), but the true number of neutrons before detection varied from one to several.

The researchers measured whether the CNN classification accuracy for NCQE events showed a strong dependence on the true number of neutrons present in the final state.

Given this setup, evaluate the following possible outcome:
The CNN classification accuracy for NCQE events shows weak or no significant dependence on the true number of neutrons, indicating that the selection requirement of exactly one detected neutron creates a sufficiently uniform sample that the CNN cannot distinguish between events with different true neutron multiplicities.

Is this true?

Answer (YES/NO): YES